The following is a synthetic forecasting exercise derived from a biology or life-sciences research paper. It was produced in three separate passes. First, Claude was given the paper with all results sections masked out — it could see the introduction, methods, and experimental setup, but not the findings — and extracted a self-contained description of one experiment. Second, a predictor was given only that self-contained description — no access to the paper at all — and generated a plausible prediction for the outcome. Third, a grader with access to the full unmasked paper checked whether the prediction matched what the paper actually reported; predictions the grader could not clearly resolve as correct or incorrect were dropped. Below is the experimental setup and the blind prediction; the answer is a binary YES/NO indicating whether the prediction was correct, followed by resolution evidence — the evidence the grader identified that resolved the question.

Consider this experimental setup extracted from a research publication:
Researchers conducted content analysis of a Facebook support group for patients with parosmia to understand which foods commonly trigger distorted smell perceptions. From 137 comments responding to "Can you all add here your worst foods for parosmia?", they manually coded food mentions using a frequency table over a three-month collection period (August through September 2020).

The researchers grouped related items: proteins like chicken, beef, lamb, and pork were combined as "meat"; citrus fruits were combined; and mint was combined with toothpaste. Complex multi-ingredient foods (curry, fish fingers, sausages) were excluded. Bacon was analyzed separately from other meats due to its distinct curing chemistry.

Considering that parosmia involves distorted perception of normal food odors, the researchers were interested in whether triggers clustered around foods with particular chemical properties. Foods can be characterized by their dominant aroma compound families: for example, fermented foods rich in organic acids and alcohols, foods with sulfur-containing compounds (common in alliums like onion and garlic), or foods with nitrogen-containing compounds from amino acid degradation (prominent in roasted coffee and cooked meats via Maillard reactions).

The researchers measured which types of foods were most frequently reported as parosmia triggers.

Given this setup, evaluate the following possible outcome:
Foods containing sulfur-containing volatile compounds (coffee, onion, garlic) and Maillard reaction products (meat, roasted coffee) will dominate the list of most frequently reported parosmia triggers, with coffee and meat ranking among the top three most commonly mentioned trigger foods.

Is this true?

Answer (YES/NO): YES